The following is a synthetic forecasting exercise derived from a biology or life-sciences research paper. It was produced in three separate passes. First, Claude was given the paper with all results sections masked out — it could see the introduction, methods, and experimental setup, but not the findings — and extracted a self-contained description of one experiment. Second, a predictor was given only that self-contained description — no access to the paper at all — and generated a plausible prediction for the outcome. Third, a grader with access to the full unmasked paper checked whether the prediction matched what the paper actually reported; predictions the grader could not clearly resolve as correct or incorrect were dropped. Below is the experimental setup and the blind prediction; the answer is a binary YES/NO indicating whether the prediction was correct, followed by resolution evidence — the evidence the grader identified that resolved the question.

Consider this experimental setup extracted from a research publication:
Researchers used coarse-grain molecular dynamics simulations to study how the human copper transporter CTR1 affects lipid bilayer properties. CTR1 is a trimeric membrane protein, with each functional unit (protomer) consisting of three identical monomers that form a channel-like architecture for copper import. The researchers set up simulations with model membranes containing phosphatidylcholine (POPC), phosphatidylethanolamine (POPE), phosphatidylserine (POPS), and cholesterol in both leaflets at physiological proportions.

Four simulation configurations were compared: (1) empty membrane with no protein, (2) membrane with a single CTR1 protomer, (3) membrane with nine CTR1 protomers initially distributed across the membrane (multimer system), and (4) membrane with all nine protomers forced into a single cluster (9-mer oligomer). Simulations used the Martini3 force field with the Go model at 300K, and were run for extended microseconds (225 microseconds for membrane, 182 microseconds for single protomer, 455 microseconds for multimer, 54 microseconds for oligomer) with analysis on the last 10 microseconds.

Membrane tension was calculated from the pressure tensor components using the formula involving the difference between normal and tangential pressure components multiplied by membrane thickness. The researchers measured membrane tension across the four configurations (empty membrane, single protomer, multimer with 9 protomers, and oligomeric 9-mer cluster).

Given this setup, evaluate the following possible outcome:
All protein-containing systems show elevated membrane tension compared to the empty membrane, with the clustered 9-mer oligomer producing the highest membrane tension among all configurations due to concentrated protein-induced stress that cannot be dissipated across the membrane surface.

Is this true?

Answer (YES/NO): NO